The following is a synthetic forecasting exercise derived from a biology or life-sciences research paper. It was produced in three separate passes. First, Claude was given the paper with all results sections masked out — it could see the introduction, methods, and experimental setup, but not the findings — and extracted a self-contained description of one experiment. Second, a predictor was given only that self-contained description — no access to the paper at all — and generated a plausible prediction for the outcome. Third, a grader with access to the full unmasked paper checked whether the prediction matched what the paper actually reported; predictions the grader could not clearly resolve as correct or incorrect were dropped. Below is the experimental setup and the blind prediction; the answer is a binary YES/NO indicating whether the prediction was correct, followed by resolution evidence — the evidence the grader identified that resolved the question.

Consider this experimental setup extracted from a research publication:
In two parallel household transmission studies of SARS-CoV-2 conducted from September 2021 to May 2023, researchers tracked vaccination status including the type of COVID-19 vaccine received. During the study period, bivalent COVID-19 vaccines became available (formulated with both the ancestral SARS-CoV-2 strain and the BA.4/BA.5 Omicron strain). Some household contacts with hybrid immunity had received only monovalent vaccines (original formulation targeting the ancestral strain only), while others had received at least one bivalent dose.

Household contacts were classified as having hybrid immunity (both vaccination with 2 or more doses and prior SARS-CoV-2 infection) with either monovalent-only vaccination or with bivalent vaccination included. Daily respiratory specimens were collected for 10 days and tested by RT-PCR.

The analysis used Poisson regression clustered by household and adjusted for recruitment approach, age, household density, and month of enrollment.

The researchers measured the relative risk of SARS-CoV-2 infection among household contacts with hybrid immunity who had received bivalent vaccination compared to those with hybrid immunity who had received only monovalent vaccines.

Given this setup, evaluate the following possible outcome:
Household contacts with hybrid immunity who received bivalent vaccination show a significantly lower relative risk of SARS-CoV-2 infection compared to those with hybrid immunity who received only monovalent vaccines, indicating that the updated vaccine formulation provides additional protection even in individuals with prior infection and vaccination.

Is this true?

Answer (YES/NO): NO